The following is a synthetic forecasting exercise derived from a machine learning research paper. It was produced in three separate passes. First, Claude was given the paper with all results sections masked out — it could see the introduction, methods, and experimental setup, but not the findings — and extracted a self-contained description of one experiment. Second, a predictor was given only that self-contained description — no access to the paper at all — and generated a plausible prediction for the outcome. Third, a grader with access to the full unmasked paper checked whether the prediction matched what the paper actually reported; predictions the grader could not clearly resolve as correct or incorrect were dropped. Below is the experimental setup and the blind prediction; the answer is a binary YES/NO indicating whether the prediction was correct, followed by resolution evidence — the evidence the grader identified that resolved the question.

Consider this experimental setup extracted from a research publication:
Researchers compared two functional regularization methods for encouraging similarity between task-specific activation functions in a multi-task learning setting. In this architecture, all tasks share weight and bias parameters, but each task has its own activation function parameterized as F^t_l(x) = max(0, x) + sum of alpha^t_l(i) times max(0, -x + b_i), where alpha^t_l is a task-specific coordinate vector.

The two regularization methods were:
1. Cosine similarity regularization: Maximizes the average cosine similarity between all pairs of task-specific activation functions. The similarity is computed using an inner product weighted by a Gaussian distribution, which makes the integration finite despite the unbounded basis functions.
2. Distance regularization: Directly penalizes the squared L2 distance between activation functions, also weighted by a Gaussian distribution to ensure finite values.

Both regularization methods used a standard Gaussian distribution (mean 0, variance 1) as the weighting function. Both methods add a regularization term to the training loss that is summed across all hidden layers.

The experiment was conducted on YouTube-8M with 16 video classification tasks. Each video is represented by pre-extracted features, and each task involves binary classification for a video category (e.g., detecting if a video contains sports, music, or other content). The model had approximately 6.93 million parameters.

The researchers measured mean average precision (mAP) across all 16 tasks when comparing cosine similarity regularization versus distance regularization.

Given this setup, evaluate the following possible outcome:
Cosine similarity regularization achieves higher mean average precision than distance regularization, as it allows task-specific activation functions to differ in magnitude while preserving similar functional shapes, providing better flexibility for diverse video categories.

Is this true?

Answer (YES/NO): YES